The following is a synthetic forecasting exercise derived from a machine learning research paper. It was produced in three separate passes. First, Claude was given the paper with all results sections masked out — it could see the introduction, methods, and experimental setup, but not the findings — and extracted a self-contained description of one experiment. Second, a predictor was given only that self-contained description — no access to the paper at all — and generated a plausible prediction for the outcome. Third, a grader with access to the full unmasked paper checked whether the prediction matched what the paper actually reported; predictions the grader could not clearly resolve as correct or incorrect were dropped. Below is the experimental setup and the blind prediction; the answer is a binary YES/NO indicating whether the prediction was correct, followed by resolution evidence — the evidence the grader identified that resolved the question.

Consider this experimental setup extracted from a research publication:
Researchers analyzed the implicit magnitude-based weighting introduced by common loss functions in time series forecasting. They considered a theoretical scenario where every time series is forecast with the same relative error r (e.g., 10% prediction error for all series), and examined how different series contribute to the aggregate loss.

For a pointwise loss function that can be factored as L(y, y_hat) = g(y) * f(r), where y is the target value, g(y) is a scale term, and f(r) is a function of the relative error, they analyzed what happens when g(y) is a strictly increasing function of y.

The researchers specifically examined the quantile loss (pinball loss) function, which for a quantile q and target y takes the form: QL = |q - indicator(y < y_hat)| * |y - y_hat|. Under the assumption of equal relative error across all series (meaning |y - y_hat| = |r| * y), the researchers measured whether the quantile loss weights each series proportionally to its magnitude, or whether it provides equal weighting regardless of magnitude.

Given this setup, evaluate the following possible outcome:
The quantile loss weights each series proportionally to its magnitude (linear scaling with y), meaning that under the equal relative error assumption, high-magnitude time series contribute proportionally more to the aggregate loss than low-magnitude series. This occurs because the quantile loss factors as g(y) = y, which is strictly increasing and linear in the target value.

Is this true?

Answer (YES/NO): YES